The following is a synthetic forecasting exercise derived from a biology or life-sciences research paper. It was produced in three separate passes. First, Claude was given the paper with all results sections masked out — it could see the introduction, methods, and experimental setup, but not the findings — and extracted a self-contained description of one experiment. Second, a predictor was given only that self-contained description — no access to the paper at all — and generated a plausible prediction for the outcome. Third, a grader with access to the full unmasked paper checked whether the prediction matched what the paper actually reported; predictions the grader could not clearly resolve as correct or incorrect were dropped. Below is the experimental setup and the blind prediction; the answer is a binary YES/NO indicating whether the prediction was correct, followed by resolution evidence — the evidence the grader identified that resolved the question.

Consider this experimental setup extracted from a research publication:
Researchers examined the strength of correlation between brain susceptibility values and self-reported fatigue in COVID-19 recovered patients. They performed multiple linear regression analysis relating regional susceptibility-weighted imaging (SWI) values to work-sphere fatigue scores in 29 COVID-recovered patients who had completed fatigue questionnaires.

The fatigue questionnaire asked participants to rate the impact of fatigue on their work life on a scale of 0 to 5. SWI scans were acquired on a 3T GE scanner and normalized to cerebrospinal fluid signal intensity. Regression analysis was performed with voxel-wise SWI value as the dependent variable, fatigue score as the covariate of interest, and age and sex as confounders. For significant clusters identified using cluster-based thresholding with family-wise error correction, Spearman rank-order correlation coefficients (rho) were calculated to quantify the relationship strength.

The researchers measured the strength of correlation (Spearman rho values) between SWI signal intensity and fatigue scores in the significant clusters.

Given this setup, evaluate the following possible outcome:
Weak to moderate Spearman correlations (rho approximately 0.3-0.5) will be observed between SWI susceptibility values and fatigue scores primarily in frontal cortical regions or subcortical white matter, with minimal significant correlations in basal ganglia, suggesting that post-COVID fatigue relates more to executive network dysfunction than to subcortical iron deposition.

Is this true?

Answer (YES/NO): NO